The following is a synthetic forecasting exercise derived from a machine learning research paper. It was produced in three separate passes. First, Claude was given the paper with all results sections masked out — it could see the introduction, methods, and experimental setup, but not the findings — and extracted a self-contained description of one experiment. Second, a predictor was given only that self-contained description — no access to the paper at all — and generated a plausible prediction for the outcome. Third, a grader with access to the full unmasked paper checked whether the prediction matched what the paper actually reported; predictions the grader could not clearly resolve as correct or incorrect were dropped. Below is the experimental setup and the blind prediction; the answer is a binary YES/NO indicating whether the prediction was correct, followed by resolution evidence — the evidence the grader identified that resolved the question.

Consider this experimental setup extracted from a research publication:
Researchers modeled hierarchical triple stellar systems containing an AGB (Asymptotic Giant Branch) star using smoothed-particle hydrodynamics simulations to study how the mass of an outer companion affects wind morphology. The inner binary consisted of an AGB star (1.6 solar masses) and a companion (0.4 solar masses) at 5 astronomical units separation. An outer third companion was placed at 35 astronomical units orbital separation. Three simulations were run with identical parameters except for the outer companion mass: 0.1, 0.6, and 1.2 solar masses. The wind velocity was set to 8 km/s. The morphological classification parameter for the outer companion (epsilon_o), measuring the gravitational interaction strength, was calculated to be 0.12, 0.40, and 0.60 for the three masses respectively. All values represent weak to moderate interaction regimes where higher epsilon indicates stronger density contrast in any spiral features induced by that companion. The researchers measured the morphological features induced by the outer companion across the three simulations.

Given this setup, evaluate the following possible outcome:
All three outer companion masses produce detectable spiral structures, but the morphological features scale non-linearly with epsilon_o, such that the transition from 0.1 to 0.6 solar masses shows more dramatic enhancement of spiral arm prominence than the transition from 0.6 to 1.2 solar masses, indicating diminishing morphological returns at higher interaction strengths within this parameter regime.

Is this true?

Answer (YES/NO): NO